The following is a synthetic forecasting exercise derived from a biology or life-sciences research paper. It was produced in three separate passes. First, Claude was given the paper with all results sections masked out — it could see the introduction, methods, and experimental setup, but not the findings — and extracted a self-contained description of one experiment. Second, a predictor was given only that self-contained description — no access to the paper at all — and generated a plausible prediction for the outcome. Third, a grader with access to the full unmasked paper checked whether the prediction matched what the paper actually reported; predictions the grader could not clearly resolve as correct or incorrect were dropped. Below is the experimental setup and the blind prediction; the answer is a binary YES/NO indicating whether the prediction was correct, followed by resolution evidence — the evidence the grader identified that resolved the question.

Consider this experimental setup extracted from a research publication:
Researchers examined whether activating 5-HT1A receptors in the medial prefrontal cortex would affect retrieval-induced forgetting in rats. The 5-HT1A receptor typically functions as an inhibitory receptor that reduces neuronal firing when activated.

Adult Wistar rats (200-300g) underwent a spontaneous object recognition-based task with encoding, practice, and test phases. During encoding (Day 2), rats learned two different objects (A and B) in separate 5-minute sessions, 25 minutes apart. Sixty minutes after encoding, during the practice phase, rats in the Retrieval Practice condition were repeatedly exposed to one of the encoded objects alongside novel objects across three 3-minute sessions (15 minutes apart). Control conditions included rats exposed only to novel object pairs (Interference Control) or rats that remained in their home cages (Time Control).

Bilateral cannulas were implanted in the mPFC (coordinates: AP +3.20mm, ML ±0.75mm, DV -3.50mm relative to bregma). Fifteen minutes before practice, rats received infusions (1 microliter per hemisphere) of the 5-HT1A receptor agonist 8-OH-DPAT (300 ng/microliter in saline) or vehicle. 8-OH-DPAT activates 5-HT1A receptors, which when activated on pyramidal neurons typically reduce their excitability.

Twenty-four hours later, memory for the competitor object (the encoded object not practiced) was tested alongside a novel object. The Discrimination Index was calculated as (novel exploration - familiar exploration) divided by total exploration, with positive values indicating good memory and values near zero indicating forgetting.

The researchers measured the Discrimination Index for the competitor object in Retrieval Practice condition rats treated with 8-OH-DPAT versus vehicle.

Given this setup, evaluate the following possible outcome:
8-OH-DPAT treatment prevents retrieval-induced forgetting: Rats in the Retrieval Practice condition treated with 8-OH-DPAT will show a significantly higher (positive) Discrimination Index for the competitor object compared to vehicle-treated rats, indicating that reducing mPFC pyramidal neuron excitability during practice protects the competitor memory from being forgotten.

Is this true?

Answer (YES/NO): YES